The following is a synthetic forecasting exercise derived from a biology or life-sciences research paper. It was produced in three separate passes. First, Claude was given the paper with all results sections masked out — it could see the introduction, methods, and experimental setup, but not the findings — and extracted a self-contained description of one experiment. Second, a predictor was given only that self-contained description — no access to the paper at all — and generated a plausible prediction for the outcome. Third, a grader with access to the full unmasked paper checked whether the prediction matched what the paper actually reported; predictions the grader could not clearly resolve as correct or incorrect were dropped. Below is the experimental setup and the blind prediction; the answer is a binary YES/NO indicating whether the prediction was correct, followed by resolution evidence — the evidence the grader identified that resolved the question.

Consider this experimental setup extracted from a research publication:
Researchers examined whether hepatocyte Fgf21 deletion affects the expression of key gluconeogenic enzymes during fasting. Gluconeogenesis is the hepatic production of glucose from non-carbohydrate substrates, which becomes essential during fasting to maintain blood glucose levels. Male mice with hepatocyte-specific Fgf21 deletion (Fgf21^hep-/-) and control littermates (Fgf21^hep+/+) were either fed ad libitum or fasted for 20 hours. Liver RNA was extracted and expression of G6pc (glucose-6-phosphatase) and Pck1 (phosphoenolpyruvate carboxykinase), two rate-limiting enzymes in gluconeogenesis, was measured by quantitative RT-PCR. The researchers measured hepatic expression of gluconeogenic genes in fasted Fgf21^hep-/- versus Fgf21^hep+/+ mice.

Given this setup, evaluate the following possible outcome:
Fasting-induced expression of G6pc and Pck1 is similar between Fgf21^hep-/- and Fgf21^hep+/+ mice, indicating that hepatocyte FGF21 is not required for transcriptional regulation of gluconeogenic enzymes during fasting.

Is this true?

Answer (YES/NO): YES